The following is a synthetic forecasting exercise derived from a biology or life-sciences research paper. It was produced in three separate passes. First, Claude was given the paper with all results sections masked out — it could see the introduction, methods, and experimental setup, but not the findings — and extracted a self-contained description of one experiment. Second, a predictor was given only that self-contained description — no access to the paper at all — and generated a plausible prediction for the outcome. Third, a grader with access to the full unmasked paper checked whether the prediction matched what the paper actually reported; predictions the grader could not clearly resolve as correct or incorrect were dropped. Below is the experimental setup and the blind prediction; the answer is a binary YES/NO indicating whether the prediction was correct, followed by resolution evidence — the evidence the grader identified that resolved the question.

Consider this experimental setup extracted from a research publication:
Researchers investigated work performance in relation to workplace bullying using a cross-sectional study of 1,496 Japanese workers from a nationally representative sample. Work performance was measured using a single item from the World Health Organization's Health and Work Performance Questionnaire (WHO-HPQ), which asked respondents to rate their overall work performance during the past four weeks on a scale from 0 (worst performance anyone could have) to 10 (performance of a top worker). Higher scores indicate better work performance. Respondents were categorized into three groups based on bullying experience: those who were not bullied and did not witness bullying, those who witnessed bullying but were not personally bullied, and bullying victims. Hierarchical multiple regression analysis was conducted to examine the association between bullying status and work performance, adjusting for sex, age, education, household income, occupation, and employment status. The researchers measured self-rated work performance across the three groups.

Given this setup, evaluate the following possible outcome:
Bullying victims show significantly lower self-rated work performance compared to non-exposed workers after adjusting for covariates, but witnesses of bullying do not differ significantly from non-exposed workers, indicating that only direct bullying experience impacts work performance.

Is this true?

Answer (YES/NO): NO